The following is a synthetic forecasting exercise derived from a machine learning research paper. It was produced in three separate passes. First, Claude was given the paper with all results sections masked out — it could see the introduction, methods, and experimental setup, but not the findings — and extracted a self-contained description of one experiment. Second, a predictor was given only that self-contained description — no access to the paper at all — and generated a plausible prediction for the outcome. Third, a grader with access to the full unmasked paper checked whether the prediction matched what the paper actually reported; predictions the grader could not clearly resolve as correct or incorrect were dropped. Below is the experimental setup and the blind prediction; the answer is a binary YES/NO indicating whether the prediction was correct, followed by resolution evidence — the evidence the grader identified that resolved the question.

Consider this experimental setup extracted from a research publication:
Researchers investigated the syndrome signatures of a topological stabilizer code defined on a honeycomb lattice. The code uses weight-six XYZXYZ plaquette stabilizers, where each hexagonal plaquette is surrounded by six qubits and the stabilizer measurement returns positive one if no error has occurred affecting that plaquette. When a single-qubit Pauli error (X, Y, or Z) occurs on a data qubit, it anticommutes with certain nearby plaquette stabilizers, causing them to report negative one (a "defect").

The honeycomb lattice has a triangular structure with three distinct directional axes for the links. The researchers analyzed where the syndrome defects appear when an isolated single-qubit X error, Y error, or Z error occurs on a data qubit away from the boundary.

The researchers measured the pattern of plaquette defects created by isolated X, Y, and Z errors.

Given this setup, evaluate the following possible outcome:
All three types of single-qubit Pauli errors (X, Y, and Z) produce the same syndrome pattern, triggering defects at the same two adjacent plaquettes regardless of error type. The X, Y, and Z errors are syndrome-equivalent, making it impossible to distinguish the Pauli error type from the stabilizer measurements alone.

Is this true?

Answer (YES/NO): NO